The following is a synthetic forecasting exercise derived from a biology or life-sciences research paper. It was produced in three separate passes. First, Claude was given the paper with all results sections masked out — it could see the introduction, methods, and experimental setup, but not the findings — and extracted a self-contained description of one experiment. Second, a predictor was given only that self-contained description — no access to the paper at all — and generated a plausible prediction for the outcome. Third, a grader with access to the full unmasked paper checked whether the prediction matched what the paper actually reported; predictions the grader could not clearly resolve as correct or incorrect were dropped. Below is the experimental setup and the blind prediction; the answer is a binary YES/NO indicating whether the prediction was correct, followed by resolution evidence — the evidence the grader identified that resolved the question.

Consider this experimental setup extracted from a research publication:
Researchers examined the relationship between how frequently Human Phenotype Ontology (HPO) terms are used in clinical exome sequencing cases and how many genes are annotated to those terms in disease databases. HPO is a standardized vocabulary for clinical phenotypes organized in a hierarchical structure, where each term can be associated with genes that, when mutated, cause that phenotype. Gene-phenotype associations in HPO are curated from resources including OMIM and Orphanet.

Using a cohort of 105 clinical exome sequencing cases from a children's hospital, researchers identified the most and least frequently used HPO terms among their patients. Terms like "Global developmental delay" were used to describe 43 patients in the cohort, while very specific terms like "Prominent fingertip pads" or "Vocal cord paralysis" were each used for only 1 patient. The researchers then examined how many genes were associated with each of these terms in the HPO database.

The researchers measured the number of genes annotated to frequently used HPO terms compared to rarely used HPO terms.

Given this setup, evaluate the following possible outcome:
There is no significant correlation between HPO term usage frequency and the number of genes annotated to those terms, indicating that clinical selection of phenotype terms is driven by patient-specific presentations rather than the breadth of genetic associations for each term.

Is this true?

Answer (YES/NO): NO